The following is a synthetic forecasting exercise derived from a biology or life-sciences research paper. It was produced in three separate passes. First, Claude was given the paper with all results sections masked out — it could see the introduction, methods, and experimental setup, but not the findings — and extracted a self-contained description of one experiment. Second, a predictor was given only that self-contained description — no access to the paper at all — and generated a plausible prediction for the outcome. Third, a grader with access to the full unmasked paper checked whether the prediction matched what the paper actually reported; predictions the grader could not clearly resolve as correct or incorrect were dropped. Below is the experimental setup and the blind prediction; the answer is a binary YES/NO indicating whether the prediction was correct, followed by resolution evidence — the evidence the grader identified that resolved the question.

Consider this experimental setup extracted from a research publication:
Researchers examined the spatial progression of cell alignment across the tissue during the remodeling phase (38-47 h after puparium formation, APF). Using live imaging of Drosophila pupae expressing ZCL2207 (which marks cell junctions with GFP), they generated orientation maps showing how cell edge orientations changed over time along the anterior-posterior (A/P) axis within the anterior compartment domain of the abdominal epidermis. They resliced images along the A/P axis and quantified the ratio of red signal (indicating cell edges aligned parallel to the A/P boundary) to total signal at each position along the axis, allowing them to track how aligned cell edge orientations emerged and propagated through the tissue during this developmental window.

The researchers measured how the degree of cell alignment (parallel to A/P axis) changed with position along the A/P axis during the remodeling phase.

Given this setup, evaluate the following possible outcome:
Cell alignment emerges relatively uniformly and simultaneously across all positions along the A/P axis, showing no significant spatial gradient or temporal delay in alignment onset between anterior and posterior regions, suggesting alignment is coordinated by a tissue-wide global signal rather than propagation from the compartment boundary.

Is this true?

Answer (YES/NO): NO